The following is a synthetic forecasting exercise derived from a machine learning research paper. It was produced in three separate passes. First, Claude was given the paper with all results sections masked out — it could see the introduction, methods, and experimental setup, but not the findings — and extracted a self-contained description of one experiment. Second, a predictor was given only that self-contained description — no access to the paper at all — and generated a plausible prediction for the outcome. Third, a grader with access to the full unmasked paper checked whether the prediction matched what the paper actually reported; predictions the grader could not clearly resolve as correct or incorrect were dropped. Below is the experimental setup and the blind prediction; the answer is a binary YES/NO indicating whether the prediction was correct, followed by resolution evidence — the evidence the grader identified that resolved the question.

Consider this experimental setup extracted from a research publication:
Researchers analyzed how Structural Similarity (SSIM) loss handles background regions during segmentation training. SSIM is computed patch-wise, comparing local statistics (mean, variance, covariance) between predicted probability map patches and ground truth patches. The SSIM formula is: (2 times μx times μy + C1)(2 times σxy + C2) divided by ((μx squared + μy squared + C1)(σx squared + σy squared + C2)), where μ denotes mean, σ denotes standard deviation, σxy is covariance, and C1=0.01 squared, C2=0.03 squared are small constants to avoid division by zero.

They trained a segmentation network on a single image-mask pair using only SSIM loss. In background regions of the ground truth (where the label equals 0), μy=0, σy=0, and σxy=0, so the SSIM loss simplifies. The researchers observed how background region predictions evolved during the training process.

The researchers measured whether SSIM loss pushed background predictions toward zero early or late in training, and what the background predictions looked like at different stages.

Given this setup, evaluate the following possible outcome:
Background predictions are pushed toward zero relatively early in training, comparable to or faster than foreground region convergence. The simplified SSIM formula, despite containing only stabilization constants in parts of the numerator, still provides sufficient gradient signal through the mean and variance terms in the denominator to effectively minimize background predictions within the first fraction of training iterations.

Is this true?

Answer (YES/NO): NO